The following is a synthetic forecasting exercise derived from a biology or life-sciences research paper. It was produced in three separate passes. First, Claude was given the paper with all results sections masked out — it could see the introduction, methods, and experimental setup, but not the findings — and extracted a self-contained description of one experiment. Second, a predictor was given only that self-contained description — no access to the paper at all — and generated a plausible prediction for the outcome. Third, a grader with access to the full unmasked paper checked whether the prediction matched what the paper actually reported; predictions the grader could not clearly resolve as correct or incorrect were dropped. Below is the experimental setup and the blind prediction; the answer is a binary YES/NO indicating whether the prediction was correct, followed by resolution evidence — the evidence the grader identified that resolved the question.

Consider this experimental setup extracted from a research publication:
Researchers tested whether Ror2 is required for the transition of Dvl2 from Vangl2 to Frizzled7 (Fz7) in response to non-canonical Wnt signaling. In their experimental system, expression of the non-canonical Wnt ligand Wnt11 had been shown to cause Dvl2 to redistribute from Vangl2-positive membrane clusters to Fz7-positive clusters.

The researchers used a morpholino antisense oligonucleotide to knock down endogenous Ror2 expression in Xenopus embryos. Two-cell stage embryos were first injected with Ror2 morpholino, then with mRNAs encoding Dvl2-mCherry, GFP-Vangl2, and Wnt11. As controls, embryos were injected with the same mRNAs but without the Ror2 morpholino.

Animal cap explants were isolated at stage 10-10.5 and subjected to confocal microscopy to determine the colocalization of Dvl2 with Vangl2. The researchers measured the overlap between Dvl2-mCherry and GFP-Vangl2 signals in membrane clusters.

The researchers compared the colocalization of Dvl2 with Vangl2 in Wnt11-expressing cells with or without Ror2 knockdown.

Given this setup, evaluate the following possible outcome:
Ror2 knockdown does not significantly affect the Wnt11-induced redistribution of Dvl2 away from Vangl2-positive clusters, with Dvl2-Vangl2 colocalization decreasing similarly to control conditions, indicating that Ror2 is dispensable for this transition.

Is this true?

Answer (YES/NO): NO